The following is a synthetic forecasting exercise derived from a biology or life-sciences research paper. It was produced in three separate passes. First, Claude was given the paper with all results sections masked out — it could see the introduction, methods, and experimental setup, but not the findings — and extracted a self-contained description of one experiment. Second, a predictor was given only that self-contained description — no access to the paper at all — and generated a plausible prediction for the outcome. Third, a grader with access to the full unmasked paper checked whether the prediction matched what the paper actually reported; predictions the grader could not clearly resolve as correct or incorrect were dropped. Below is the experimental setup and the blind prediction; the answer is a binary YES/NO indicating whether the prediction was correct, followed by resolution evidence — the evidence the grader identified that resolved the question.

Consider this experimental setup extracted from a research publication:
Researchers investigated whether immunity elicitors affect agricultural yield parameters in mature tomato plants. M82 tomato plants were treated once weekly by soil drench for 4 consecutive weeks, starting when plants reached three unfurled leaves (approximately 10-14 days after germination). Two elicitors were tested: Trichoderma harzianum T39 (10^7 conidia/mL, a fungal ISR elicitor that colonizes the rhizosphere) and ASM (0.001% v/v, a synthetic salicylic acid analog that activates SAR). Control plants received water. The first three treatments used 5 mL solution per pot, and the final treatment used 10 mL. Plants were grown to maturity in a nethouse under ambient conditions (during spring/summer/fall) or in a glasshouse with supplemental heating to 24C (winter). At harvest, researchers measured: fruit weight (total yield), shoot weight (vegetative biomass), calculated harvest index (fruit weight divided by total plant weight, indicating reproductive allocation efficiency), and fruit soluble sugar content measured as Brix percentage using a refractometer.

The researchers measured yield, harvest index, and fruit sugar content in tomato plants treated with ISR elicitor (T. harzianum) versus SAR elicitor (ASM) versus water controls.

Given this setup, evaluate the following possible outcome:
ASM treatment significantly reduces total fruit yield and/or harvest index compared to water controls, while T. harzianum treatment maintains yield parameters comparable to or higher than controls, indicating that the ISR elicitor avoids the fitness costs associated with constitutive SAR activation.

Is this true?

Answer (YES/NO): YES